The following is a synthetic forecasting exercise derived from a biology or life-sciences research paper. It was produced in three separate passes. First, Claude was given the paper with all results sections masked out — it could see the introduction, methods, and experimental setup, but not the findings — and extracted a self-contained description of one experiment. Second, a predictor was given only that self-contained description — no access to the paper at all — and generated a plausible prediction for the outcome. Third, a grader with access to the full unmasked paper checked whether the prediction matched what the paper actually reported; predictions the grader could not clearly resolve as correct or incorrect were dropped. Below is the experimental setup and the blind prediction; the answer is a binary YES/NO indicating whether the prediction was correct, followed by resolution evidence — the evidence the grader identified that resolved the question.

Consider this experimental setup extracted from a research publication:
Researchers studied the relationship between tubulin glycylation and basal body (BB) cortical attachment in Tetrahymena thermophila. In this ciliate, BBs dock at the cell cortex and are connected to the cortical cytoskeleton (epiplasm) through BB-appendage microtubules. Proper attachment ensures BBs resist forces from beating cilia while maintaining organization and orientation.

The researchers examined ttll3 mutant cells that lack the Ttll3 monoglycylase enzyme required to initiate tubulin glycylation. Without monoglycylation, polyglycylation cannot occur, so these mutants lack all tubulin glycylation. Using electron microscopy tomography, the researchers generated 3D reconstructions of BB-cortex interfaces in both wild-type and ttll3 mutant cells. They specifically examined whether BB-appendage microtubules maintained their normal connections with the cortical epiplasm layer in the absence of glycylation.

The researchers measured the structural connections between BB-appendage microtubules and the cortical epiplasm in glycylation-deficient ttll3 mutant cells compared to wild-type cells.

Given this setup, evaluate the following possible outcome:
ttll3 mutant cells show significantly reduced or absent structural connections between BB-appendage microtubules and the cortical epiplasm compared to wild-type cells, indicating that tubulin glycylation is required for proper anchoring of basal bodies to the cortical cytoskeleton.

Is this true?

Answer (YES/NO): YES